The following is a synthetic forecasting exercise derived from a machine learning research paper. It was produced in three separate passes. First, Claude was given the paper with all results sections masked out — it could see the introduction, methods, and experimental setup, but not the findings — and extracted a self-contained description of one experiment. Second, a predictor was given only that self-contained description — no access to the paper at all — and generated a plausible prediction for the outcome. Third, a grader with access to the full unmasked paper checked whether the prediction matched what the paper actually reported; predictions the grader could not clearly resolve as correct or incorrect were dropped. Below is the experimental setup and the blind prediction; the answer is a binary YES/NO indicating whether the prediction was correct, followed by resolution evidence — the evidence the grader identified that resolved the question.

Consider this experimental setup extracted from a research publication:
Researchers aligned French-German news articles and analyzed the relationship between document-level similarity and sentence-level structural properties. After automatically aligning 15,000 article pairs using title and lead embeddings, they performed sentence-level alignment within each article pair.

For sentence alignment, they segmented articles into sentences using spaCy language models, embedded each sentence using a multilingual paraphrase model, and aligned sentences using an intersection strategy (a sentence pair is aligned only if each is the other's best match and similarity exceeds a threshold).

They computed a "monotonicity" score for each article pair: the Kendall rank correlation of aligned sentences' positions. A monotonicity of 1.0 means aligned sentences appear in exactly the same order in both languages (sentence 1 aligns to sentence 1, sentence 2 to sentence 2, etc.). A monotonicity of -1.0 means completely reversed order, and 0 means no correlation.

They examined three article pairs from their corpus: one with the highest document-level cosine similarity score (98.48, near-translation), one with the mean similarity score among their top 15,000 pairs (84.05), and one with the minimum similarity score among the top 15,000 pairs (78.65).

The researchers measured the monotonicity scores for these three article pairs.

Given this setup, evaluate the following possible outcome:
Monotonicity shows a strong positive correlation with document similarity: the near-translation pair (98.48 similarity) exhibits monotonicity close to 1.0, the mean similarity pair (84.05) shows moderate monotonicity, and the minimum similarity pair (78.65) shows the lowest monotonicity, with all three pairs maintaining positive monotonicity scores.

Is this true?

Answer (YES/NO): NO